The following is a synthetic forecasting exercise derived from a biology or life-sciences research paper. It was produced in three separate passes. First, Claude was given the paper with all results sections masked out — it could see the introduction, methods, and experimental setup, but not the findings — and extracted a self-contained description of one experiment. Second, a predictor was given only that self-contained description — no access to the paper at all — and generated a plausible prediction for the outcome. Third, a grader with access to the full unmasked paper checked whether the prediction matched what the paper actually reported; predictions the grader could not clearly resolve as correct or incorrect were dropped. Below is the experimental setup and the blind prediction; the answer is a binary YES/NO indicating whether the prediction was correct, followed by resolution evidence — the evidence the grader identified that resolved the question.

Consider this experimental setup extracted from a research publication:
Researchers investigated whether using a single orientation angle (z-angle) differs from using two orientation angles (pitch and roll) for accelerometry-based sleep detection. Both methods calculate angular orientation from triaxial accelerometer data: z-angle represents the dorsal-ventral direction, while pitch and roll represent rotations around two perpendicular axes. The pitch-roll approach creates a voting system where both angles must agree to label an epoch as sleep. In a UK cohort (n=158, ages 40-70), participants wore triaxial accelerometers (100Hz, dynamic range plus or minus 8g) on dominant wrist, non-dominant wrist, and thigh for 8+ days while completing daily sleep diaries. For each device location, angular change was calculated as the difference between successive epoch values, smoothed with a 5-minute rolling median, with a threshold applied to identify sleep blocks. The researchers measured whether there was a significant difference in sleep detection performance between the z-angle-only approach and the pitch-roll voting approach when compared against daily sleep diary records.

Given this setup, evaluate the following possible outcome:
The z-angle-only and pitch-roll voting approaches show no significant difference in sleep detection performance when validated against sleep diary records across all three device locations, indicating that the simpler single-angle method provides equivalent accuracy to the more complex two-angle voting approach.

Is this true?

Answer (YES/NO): YES